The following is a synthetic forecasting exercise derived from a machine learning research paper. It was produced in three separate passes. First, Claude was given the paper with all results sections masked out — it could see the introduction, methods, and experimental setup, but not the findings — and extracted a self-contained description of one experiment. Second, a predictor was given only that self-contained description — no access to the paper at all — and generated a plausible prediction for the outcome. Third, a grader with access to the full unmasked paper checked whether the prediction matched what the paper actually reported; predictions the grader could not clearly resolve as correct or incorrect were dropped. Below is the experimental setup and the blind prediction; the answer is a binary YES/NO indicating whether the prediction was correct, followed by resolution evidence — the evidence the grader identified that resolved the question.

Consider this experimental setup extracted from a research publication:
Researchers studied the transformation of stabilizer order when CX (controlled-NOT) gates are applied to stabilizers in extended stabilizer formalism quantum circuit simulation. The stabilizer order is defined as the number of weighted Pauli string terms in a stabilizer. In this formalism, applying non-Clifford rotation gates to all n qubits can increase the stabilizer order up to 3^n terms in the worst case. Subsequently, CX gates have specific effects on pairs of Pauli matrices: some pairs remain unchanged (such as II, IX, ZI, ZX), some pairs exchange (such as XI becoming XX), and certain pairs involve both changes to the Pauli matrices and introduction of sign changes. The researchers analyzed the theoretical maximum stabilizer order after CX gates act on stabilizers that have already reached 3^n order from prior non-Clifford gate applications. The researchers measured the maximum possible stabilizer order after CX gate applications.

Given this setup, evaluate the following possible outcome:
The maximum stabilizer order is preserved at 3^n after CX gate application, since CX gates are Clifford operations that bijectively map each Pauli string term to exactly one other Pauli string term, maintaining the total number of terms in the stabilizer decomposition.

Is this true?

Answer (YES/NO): NO